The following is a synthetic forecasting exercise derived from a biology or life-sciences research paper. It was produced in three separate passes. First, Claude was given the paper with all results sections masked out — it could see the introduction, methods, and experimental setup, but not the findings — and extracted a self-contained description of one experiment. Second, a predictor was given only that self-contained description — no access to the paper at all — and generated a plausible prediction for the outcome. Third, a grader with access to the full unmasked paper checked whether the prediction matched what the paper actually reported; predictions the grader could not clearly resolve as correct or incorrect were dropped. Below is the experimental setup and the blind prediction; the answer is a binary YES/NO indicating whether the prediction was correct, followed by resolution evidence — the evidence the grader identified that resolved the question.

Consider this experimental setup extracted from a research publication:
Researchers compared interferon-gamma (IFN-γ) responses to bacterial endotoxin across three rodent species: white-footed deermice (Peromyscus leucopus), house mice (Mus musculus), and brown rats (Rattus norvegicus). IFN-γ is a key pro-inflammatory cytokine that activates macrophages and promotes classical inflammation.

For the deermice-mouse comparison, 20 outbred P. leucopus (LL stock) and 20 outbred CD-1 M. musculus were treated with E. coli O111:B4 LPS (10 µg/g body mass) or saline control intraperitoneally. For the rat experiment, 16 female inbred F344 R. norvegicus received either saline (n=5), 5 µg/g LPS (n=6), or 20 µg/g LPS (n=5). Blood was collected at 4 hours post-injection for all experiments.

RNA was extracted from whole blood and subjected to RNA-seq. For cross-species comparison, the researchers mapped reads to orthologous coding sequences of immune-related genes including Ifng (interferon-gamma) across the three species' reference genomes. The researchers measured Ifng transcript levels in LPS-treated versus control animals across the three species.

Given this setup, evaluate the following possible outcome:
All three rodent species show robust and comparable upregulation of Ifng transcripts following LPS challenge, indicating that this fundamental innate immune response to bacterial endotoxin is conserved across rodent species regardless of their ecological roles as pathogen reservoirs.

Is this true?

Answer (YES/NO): NO